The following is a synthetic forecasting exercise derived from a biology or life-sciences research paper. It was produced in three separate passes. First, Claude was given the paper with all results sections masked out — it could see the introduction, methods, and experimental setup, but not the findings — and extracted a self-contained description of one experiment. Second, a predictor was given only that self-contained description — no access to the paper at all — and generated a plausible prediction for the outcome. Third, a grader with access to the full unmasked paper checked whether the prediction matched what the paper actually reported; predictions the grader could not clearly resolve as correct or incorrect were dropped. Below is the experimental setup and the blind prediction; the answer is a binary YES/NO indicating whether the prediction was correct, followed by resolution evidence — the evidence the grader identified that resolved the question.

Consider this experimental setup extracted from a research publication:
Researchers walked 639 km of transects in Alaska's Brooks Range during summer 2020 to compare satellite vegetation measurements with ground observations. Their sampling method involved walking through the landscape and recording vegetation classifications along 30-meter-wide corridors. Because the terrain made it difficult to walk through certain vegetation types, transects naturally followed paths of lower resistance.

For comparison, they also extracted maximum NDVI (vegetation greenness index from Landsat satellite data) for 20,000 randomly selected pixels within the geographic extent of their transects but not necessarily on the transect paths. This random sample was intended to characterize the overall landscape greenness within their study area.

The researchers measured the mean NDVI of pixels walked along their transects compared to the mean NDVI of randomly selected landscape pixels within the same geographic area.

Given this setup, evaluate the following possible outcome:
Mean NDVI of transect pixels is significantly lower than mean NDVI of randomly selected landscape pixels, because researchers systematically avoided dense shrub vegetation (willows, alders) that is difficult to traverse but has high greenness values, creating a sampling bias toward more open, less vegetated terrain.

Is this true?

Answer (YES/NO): NO